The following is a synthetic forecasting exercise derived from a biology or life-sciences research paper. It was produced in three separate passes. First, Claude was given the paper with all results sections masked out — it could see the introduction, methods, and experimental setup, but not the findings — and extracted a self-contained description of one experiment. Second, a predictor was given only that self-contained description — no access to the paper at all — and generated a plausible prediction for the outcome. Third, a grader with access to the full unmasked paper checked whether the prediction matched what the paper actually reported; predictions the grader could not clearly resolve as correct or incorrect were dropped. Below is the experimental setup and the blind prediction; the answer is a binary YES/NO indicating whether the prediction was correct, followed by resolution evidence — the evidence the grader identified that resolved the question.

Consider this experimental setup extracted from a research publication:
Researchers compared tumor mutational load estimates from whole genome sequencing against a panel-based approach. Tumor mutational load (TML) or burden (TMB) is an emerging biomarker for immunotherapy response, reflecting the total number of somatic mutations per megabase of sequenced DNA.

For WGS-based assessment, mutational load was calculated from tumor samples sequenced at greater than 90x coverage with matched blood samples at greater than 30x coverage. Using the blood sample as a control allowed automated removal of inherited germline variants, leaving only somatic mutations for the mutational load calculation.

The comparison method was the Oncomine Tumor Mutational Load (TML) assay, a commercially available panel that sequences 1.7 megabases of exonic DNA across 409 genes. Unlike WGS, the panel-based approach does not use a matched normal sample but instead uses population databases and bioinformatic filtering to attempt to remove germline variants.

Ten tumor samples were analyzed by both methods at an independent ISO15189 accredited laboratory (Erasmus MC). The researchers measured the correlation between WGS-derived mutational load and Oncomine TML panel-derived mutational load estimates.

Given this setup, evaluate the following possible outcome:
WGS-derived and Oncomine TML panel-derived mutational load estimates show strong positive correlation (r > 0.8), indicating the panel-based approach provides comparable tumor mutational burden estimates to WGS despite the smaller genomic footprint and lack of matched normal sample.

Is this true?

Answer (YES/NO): NO